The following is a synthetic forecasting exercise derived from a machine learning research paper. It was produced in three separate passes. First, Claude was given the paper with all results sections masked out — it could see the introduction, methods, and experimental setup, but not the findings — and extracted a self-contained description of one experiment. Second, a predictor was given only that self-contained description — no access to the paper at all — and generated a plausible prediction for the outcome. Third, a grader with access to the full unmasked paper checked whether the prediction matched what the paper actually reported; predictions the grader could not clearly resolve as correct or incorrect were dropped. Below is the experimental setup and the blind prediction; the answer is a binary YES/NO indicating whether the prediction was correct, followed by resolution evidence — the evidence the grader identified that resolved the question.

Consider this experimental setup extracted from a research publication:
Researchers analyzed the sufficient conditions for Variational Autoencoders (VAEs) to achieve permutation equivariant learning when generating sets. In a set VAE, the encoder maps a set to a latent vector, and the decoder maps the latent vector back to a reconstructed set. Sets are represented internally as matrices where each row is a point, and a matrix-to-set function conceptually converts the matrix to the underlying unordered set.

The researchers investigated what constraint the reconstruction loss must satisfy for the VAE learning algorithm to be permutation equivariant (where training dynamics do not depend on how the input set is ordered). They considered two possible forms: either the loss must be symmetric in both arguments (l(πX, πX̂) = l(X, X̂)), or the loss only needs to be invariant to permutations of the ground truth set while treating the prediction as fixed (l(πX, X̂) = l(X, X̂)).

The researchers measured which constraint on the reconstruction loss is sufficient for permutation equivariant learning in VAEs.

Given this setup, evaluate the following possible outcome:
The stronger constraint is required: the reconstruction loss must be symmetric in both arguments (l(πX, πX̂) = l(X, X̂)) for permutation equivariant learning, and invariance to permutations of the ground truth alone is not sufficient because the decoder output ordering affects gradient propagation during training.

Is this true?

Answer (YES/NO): NO